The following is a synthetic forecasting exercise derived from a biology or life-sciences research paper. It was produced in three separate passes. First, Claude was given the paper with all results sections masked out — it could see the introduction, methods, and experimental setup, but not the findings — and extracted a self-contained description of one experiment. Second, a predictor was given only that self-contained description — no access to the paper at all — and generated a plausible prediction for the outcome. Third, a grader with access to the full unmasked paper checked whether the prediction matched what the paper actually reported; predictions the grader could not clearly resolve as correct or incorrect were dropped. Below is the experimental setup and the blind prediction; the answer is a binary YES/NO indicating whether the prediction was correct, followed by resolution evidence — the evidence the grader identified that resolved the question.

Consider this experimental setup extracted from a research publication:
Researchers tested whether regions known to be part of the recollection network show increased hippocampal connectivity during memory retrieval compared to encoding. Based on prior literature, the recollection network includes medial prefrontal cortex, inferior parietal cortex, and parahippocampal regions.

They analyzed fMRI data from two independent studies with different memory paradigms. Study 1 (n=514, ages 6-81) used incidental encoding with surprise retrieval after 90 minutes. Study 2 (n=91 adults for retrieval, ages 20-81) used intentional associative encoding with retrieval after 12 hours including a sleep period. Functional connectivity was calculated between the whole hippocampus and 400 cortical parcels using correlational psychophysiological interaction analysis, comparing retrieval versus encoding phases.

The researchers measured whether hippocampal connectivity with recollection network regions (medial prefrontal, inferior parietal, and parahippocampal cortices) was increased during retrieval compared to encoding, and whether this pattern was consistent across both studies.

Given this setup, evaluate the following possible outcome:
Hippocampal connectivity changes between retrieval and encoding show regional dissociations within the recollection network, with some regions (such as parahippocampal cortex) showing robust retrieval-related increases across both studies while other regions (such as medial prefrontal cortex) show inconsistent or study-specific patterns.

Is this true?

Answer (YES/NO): NO